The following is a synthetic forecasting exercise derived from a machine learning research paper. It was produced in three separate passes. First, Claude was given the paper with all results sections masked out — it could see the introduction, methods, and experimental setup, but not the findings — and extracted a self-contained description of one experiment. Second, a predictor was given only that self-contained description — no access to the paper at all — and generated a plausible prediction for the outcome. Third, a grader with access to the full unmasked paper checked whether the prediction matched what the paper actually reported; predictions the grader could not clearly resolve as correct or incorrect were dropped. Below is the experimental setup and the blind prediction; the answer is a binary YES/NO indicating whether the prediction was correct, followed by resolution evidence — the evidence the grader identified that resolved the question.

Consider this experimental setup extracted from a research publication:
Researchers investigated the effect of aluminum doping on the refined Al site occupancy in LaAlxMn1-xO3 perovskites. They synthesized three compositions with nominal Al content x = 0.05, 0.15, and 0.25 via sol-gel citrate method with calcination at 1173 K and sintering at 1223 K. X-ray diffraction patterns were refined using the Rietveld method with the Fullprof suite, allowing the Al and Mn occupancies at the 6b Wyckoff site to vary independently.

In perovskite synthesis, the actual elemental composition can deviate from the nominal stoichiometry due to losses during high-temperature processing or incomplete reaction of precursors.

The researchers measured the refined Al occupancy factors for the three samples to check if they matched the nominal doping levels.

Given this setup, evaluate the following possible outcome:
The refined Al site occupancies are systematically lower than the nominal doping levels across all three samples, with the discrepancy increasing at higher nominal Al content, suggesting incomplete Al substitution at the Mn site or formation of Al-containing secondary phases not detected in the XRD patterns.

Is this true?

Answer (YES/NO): YES